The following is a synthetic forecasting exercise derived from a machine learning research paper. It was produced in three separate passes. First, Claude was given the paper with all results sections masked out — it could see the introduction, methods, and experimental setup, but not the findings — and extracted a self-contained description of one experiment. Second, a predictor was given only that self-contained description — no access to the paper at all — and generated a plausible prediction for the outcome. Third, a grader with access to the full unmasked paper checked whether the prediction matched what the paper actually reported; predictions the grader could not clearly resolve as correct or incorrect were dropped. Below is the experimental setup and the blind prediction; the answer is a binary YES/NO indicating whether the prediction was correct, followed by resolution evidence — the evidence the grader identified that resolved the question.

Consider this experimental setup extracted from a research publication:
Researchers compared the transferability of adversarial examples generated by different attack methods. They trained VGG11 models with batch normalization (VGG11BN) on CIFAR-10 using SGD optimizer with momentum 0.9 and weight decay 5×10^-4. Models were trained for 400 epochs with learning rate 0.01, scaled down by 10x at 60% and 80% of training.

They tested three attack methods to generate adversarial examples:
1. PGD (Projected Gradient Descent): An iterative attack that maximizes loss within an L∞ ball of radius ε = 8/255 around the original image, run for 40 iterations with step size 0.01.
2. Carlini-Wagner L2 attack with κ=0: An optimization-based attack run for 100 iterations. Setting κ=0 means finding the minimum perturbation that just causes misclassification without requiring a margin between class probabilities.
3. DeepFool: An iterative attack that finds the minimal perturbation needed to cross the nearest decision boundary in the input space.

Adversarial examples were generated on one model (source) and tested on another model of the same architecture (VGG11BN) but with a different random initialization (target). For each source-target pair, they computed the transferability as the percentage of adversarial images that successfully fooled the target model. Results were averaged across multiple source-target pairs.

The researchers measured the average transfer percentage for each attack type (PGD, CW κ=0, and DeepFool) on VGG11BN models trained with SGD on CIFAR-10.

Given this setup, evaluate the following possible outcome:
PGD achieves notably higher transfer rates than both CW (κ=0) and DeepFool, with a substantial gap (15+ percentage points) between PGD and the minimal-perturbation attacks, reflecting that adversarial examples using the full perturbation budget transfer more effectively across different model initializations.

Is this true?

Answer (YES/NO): YES